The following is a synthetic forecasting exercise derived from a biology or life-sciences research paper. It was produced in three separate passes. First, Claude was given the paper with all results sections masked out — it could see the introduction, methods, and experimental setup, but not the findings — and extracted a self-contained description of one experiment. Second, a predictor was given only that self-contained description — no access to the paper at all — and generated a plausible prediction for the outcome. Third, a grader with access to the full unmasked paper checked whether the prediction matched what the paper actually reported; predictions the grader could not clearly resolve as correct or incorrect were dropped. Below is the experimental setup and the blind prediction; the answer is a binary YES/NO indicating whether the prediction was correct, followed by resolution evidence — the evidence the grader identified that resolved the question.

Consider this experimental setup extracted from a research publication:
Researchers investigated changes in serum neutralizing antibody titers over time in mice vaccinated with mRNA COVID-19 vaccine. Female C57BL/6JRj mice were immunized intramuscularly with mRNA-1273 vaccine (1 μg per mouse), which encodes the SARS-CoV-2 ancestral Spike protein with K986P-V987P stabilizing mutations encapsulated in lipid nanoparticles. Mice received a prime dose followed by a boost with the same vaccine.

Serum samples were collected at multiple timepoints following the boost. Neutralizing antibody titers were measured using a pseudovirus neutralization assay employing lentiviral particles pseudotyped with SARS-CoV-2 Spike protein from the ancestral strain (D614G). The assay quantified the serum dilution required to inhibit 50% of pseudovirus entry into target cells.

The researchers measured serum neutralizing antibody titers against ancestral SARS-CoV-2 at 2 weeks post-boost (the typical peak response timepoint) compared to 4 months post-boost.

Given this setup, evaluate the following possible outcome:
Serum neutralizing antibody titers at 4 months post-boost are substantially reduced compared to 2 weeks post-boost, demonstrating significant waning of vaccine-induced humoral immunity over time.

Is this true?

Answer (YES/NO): YES